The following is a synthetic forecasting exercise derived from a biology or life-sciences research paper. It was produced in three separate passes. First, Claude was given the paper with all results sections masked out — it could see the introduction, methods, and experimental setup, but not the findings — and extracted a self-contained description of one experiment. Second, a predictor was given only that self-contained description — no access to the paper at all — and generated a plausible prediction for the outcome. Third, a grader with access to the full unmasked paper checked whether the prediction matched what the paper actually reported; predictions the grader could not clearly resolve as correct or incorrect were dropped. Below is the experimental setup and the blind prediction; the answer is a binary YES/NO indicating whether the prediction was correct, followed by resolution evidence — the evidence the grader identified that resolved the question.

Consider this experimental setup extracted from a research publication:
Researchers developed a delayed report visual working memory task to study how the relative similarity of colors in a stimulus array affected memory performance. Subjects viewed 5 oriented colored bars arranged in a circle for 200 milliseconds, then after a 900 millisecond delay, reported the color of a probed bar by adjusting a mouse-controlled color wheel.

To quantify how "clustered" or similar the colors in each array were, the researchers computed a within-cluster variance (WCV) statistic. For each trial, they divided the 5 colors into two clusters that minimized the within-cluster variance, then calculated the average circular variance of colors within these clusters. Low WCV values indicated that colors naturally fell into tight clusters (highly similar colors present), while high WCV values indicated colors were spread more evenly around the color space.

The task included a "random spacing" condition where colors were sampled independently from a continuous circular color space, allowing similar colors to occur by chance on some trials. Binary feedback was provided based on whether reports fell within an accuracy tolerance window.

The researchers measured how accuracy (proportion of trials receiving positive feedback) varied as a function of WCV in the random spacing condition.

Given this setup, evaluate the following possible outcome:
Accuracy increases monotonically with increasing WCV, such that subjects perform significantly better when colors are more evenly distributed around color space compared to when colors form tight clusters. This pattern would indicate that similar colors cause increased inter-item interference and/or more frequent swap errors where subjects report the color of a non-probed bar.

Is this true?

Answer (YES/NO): NO